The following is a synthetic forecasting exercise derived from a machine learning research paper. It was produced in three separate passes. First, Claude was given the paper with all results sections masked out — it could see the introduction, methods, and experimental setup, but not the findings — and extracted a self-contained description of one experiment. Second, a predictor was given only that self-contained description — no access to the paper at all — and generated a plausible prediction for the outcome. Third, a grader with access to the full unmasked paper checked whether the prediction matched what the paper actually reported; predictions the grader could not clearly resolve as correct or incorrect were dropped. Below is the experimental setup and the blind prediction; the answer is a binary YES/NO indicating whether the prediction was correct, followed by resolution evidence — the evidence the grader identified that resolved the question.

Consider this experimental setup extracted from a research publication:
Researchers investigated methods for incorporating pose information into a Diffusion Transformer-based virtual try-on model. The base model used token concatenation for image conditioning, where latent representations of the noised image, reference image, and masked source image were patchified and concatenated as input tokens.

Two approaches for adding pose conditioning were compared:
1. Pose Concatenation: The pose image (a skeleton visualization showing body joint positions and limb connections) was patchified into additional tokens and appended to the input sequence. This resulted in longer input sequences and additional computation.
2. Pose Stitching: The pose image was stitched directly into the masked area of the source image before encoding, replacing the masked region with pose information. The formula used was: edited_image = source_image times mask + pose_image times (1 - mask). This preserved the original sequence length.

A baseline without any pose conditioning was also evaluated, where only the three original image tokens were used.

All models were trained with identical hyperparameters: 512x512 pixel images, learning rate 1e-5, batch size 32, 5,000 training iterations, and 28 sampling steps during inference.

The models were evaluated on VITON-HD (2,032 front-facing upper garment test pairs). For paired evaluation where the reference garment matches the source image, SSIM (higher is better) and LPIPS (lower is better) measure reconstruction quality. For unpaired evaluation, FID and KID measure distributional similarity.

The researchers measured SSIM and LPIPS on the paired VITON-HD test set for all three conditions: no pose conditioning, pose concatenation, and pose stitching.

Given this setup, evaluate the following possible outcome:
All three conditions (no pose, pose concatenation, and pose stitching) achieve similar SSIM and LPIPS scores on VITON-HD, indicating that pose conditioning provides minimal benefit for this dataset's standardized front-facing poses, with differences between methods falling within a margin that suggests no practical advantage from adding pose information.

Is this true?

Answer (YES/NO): NO